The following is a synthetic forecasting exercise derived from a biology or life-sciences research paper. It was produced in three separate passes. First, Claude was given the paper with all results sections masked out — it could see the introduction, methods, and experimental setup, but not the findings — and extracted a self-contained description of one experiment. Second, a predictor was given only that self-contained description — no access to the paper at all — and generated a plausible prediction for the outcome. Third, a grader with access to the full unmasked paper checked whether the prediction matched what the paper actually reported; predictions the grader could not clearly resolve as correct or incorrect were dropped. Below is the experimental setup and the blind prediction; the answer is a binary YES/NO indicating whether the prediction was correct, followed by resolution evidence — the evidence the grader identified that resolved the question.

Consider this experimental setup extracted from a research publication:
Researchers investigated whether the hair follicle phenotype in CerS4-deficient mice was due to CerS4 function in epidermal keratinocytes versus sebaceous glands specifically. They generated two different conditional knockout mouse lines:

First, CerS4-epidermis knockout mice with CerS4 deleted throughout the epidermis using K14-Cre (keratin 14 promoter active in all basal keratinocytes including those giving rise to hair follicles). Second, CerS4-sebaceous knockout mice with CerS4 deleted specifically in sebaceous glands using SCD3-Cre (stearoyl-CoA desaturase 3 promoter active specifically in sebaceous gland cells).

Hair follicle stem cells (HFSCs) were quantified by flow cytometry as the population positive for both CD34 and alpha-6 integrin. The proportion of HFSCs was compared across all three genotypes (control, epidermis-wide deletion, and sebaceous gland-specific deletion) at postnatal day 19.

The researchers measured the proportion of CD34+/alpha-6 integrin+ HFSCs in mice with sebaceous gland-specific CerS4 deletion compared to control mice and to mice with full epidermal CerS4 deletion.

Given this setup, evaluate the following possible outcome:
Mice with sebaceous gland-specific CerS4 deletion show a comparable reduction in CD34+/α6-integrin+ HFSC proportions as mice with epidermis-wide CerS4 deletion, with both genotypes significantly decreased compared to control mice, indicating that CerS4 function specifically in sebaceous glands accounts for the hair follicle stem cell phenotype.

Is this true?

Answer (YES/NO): NO